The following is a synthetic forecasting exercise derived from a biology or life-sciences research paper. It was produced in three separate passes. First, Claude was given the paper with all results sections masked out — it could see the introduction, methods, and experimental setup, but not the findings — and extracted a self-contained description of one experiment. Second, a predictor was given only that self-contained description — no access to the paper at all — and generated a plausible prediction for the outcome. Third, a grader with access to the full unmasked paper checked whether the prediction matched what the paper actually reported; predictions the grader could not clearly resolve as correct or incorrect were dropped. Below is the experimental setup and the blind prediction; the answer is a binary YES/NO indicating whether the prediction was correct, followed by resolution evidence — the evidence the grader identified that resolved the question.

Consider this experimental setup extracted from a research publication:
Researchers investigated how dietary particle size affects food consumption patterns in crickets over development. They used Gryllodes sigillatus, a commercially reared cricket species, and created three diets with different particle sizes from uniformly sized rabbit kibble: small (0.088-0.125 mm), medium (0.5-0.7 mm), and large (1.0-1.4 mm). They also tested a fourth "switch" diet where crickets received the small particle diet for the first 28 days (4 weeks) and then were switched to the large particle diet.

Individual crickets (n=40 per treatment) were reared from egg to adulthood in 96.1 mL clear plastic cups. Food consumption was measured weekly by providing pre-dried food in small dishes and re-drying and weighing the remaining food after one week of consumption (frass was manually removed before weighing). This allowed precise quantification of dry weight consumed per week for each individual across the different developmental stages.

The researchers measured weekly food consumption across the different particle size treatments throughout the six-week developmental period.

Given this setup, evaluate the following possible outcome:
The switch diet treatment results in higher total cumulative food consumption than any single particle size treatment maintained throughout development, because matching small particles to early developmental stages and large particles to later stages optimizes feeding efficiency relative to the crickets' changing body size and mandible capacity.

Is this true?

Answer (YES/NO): NO